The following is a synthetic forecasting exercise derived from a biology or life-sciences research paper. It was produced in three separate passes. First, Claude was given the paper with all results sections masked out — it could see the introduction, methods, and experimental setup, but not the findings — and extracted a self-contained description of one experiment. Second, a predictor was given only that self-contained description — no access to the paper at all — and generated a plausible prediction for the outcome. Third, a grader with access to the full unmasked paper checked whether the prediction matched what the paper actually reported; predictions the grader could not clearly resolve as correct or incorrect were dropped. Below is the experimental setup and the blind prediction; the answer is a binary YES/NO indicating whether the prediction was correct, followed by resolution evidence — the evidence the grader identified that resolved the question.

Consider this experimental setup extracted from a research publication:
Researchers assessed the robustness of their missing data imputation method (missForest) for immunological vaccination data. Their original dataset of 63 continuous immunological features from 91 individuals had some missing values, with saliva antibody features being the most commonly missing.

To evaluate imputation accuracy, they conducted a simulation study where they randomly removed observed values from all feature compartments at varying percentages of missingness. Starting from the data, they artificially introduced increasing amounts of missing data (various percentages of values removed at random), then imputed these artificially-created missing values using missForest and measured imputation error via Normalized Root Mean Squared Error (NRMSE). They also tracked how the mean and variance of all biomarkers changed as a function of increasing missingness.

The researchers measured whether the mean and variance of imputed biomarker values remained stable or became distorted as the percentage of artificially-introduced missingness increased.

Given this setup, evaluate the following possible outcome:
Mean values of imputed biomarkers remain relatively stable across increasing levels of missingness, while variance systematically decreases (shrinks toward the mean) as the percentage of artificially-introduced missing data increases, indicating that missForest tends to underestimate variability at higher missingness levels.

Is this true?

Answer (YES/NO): NO